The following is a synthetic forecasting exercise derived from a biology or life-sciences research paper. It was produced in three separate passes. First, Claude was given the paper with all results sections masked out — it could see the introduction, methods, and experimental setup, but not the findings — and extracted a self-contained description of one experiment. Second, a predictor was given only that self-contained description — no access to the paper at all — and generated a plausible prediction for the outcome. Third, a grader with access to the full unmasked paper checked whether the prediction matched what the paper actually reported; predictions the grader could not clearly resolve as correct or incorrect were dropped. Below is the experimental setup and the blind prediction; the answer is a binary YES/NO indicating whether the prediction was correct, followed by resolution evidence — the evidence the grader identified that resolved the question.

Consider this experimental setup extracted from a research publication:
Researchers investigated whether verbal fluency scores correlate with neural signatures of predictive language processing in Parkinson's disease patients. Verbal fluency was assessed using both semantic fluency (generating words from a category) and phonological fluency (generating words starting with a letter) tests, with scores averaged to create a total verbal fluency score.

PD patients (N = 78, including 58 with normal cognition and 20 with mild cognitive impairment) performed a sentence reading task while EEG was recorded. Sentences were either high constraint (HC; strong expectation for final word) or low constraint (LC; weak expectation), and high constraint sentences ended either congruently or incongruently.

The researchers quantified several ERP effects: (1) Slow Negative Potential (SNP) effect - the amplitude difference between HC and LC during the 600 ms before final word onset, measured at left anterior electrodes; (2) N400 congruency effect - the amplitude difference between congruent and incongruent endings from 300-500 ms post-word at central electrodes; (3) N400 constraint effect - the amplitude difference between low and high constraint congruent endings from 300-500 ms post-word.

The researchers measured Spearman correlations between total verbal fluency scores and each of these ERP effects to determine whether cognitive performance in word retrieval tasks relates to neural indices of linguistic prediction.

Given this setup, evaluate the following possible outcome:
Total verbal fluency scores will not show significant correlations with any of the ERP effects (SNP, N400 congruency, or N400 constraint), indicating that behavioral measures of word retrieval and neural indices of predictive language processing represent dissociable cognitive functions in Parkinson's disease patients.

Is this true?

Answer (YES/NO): NO